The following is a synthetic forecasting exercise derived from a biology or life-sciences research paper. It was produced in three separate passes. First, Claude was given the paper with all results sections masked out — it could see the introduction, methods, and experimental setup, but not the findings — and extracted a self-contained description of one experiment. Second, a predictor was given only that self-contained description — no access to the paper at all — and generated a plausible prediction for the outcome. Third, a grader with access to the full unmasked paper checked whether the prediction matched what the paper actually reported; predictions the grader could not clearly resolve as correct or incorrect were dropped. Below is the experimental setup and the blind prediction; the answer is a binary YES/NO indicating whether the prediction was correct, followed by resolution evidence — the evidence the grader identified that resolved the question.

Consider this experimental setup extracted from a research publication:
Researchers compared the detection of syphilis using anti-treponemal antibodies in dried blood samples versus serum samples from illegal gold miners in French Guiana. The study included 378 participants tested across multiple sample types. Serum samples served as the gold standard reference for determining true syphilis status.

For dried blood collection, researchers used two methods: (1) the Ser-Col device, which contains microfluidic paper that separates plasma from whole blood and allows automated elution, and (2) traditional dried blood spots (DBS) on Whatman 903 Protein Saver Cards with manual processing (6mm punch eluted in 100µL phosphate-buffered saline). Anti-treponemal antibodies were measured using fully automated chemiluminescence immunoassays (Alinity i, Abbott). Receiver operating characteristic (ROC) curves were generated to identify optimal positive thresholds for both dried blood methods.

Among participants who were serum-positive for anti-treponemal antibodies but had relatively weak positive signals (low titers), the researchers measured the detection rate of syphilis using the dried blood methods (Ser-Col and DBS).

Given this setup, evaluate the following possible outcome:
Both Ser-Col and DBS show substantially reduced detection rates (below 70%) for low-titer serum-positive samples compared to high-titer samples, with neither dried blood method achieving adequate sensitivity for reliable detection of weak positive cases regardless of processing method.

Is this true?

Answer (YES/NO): NO